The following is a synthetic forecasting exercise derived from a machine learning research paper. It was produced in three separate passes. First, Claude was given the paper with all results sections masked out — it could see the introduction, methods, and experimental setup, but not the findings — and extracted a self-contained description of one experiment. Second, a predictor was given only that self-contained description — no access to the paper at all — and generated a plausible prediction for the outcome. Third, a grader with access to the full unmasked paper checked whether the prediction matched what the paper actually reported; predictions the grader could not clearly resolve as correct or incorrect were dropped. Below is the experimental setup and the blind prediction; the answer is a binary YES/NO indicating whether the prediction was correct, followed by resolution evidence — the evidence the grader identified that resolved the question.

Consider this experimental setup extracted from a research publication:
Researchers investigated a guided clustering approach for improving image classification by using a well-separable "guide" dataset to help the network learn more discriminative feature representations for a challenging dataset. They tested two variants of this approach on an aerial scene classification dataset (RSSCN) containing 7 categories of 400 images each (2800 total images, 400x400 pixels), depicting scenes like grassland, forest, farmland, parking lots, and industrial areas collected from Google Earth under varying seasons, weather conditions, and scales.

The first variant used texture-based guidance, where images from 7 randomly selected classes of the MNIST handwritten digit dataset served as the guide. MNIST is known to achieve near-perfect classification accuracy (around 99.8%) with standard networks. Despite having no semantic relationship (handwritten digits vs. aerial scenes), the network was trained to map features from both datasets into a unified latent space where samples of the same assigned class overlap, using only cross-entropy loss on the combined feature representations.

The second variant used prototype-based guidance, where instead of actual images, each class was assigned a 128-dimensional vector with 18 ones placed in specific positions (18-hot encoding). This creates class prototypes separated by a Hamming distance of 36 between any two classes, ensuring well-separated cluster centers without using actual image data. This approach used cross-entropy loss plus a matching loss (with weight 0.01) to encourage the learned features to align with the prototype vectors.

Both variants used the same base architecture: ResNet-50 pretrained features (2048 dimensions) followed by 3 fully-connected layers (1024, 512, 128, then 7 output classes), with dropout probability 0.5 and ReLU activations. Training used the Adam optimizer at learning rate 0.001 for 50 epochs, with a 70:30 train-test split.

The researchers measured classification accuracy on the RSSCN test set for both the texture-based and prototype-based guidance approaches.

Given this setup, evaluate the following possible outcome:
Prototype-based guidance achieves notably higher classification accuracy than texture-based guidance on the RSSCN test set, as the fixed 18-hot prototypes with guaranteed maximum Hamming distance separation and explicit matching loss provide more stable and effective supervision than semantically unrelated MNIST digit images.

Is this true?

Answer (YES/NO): NO